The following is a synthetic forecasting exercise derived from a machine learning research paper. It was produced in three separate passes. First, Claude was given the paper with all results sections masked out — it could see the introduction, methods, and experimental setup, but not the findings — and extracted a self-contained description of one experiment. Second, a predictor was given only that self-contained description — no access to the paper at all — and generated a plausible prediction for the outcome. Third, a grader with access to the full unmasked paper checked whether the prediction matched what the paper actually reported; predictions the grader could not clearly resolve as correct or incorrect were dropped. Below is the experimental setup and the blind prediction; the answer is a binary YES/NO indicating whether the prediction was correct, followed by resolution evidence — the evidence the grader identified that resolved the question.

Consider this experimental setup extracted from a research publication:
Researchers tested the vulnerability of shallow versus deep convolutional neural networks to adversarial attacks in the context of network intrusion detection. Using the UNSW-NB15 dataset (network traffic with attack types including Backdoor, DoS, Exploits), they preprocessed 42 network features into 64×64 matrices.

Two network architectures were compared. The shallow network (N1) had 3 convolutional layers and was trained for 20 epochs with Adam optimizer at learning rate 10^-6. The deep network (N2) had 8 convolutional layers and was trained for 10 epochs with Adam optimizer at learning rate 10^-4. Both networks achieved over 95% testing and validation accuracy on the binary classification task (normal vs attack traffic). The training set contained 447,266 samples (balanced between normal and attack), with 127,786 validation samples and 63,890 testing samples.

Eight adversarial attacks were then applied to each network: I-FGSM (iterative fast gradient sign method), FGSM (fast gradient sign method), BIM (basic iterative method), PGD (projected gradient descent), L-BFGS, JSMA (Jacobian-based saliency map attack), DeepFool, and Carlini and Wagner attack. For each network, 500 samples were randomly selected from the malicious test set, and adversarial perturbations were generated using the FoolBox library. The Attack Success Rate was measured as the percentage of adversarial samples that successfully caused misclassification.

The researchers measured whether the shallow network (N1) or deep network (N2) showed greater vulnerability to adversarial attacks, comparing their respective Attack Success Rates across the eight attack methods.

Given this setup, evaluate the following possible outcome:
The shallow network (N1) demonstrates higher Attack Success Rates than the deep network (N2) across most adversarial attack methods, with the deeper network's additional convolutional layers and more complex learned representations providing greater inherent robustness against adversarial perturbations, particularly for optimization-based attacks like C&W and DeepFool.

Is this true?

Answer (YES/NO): NO